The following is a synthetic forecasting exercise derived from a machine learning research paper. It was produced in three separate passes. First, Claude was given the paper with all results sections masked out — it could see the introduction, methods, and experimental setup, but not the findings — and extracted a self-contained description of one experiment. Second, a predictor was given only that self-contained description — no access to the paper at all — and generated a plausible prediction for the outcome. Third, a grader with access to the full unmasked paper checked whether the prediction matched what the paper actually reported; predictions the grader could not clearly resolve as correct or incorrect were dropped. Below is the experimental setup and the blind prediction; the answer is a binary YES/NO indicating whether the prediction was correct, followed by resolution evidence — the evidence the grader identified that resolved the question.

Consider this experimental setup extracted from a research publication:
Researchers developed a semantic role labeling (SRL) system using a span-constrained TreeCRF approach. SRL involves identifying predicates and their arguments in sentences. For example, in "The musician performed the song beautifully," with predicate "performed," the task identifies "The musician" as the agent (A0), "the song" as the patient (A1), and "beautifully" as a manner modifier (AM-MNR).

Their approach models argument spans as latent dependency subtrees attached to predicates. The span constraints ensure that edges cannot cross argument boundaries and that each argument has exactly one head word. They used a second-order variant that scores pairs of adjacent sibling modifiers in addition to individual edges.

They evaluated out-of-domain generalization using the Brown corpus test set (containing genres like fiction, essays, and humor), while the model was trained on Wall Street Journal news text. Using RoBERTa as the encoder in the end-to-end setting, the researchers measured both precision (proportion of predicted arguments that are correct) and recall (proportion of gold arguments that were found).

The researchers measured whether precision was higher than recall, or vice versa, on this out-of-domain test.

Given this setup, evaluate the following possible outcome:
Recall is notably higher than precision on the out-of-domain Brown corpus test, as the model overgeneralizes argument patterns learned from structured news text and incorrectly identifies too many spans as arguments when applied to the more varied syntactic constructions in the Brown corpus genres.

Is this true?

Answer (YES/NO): YES